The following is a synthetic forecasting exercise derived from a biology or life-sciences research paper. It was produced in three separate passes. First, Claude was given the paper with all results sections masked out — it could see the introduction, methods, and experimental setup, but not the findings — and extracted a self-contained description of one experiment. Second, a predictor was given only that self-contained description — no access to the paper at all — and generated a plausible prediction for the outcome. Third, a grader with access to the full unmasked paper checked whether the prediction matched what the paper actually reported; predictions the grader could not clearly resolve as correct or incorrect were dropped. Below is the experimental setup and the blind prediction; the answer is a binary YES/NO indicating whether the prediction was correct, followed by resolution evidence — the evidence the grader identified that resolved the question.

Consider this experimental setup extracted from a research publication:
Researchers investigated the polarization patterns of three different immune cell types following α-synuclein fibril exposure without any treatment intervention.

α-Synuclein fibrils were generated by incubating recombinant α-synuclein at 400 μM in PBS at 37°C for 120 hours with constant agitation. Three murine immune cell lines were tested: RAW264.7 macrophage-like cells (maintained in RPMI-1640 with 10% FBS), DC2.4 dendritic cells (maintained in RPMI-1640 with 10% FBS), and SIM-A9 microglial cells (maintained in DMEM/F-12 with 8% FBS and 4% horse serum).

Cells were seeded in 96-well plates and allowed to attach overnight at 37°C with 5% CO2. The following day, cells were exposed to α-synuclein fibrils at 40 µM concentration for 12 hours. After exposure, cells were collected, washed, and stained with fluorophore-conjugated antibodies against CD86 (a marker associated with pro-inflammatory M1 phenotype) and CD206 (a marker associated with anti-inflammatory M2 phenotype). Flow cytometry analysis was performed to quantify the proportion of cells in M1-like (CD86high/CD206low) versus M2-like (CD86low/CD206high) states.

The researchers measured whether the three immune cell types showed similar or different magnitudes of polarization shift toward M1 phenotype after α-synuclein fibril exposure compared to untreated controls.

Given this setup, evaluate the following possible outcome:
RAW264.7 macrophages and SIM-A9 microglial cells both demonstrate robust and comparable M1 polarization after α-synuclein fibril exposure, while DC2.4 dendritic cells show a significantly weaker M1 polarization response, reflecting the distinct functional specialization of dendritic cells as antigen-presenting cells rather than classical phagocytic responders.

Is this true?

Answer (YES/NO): NO